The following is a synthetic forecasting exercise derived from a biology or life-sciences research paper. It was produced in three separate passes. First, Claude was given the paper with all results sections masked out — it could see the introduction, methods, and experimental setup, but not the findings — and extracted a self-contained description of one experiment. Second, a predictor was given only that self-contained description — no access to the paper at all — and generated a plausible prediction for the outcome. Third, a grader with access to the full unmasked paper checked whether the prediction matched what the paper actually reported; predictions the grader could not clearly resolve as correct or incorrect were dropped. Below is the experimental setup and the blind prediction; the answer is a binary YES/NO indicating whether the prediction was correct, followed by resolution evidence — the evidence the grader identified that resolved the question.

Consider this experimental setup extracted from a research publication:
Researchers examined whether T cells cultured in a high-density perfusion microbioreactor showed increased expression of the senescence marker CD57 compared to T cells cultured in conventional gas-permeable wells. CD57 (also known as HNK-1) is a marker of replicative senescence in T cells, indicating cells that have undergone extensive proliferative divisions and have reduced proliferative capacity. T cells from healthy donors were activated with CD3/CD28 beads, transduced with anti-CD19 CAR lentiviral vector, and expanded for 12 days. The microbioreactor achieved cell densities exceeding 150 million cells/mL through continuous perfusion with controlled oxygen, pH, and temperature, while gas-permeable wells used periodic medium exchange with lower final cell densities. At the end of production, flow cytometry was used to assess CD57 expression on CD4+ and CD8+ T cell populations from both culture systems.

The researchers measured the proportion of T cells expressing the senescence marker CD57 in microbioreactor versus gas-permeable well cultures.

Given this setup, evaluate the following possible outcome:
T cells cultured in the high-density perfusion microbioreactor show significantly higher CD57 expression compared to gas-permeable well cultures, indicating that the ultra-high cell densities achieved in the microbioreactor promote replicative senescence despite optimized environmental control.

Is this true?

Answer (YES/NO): YES